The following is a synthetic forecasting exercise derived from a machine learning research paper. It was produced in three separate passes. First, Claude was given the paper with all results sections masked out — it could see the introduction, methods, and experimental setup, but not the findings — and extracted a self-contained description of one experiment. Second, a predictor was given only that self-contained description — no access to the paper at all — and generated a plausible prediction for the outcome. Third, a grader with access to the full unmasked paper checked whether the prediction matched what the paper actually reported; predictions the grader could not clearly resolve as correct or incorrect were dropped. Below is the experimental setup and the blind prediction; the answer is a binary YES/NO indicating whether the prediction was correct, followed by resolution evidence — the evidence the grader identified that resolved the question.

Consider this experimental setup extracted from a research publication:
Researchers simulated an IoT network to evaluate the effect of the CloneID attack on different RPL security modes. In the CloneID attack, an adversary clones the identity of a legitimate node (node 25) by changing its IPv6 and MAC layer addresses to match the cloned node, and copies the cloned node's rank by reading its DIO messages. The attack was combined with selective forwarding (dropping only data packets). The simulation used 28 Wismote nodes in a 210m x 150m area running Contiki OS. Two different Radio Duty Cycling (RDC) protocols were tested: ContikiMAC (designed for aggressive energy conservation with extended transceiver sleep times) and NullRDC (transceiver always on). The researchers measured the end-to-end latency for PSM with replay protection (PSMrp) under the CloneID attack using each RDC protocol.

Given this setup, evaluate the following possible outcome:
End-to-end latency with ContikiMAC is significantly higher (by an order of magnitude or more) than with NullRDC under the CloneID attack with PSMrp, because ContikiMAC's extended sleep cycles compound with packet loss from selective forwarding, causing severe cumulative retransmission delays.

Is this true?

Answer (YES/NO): NO